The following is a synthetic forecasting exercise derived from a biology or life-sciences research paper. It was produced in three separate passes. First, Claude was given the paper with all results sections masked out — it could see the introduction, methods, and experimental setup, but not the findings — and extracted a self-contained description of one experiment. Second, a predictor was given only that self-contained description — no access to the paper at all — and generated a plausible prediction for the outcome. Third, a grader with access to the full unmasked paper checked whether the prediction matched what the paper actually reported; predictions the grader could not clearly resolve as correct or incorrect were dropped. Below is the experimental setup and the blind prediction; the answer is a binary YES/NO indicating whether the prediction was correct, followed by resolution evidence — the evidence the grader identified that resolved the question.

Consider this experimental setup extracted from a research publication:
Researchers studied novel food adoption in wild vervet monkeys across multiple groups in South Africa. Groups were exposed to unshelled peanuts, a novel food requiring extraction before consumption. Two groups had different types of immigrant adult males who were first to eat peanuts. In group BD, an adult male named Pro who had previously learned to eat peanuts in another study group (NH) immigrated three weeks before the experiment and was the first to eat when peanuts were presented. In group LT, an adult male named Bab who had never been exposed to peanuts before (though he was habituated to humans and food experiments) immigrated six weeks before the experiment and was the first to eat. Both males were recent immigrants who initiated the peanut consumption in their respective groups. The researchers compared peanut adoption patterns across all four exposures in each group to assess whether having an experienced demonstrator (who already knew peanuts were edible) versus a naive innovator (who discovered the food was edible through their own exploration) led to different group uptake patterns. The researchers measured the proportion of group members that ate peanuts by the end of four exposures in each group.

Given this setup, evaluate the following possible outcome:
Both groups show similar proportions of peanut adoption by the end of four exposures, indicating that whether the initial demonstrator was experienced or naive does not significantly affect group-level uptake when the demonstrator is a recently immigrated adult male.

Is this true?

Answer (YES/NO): NO